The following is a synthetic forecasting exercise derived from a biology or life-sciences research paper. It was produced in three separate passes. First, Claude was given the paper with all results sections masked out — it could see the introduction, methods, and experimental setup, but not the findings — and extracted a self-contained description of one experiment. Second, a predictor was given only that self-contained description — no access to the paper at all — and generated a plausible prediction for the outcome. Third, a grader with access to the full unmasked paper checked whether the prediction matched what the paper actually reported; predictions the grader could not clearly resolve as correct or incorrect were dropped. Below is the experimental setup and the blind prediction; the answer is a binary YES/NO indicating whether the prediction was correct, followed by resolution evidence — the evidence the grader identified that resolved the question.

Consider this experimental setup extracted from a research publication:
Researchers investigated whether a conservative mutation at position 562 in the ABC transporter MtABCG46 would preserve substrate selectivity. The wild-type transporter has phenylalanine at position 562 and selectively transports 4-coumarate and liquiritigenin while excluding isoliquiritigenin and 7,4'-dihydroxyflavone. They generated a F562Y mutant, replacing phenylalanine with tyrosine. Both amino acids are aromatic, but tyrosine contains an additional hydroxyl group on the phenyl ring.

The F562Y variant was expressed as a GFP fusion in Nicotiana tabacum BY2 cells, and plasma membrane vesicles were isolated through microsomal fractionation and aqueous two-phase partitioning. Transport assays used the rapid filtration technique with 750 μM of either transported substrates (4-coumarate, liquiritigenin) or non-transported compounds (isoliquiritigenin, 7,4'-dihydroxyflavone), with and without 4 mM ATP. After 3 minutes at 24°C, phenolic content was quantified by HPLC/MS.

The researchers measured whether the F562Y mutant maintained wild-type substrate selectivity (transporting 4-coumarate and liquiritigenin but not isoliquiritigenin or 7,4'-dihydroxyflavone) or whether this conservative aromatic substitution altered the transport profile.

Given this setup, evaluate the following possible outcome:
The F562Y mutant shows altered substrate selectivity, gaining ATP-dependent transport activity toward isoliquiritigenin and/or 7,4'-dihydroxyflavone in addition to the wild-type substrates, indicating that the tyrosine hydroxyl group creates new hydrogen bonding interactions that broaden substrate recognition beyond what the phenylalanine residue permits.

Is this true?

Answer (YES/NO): NO